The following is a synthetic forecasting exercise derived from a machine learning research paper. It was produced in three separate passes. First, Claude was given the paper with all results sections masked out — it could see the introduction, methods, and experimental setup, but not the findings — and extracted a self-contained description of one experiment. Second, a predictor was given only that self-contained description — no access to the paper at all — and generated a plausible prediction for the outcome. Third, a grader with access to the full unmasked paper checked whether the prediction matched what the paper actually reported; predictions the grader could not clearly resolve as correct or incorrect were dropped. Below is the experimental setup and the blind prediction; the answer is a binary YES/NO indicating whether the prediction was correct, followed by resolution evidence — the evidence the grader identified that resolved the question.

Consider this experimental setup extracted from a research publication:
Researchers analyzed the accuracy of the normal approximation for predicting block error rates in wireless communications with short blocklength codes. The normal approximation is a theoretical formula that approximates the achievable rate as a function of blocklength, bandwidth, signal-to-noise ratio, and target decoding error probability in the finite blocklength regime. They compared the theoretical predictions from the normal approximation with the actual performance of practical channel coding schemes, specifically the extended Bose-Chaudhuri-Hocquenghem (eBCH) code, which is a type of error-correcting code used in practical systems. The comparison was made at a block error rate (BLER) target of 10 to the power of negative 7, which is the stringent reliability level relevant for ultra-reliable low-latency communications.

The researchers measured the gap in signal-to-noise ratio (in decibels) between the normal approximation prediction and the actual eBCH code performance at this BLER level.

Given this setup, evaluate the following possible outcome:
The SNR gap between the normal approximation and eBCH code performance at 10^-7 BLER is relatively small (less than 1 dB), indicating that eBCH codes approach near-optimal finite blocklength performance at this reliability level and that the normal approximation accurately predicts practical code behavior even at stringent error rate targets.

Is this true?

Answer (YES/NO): YES